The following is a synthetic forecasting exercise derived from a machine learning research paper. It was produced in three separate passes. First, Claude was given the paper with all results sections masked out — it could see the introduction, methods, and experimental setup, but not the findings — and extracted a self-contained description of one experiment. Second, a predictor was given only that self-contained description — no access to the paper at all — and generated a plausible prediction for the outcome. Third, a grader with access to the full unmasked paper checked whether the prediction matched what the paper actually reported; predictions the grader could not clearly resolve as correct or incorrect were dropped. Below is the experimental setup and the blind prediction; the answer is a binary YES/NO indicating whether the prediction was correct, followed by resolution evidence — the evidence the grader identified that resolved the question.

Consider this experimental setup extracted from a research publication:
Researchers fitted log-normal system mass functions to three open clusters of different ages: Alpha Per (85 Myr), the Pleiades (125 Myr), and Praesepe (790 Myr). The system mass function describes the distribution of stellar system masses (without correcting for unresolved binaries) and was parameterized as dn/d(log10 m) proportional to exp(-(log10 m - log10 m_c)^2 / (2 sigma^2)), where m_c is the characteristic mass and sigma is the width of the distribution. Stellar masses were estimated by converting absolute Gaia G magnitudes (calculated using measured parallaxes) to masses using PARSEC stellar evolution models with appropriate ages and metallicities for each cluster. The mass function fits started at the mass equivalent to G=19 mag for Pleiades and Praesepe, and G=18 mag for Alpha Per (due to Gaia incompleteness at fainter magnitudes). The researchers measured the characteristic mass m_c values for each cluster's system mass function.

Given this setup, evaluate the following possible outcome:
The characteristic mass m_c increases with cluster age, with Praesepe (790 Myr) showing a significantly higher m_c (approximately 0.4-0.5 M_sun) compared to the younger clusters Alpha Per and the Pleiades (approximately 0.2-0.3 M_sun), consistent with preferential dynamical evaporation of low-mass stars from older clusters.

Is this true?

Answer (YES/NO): NO